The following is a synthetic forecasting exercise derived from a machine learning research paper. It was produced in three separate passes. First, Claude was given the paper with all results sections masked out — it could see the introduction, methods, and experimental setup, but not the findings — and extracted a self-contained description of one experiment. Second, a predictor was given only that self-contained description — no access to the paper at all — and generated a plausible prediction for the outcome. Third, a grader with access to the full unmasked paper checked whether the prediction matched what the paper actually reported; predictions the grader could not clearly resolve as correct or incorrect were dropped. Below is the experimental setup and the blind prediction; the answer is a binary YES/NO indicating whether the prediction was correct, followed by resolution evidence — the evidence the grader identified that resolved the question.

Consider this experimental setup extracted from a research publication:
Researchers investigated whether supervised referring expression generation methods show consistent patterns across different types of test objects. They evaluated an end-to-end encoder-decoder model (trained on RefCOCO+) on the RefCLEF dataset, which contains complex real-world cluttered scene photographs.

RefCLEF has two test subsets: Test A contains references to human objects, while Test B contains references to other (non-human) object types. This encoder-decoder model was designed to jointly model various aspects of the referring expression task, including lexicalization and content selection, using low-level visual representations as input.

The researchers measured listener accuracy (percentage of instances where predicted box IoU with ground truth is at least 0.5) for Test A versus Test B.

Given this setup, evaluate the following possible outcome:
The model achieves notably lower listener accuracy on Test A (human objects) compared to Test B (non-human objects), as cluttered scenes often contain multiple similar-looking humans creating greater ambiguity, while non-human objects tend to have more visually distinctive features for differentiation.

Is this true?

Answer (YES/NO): YES